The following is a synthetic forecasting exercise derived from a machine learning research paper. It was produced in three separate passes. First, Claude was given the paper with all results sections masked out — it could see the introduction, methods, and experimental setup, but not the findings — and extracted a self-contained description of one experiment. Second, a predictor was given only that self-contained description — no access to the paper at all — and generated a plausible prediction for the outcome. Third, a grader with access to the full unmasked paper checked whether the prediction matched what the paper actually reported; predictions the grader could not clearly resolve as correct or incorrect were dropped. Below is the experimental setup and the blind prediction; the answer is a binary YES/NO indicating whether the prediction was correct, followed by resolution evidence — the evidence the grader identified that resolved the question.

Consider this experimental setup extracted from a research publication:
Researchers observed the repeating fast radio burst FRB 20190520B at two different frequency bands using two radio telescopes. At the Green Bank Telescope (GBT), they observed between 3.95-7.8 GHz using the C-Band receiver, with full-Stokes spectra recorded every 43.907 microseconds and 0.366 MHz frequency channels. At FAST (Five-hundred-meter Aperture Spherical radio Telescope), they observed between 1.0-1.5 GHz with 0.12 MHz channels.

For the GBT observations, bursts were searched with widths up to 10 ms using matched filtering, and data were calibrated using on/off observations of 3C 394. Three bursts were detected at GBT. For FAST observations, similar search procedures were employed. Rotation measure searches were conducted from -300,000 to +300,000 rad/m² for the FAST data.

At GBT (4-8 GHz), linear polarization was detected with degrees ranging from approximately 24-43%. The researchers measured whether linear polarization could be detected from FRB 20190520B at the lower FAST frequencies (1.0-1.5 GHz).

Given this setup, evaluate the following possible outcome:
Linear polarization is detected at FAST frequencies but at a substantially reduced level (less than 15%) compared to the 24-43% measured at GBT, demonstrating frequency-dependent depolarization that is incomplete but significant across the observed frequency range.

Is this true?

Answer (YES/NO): NO